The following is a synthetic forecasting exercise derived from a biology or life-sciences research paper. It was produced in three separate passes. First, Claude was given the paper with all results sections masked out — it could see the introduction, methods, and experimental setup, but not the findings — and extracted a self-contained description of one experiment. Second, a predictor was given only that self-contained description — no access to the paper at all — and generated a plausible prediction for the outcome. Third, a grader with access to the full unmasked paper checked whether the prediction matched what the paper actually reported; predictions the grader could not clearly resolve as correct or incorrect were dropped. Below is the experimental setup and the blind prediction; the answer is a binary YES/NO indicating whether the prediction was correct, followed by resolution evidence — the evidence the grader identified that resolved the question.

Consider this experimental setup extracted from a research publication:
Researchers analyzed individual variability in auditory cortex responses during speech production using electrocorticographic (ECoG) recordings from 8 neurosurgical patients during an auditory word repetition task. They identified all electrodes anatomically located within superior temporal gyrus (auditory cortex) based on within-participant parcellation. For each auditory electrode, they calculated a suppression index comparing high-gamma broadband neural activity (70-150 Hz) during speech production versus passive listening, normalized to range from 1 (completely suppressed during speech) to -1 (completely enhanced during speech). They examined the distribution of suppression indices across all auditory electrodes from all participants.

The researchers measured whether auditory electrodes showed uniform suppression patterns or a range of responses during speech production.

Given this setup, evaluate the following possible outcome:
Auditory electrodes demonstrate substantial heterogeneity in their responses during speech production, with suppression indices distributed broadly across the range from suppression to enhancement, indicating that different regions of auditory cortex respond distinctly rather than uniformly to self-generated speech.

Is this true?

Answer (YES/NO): YES